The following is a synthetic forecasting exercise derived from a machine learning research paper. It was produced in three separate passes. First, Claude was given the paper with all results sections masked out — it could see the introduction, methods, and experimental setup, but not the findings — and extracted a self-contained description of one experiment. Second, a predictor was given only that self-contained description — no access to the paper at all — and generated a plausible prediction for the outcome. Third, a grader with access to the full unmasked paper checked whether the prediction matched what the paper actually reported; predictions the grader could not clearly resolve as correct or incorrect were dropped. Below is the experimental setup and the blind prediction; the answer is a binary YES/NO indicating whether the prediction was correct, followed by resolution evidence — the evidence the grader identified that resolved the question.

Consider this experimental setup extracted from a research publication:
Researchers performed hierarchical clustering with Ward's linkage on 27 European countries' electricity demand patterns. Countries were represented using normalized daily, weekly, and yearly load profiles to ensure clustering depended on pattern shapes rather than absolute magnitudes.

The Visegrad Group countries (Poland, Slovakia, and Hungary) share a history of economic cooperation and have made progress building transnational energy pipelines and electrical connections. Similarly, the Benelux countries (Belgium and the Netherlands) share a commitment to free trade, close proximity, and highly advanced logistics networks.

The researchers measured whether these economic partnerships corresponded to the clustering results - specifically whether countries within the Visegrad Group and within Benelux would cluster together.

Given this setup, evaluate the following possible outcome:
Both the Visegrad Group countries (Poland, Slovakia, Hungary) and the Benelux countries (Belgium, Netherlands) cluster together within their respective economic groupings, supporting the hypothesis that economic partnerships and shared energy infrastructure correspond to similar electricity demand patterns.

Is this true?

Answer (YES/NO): YES